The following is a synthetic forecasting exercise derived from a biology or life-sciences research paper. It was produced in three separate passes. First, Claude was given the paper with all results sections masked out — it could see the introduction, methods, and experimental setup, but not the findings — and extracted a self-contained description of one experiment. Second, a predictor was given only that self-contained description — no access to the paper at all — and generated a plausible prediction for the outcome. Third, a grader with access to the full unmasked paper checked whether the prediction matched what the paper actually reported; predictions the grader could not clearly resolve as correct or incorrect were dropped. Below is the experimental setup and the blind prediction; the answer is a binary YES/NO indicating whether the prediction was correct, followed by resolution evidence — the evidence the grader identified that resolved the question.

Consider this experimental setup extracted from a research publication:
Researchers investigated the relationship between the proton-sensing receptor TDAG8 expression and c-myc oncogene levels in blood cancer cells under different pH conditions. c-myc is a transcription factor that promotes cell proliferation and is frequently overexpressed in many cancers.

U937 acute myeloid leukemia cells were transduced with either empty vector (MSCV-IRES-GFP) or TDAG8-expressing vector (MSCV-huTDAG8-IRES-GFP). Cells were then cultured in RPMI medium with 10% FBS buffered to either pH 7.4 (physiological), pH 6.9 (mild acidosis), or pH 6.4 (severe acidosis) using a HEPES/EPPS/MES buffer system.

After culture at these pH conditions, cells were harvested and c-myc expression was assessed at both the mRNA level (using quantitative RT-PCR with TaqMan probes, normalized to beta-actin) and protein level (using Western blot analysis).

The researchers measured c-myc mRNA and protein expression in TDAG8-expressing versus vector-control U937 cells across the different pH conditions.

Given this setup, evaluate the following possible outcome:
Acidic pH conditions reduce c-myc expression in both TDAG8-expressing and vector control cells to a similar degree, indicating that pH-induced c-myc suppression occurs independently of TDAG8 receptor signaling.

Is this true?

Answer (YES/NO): NO